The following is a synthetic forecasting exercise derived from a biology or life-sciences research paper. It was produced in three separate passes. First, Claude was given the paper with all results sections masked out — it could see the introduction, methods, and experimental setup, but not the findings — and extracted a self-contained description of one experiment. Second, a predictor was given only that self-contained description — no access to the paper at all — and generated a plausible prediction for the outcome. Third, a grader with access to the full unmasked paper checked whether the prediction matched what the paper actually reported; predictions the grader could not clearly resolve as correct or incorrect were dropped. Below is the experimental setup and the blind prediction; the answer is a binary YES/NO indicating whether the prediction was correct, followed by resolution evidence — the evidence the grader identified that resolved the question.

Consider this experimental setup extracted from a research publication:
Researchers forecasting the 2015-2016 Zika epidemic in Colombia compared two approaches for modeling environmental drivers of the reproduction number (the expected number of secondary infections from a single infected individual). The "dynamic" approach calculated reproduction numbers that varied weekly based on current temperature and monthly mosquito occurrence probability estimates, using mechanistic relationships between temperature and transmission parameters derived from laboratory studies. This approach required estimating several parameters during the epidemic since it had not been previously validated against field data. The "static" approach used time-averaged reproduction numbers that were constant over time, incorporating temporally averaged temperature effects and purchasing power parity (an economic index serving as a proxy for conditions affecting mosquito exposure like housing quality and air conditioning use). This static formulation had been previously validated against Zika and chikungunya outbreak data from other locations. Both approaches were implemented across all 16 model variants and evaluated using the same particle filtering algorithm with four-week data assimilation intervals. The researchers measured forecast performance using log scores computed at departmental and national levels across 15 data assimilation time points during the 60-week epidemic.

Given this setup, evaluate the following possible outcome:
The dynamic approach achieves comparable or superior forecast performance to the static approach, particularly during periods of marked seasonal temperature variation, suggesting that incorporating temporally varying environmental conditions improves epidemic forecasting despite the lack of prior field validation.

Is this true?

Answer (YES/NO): NO